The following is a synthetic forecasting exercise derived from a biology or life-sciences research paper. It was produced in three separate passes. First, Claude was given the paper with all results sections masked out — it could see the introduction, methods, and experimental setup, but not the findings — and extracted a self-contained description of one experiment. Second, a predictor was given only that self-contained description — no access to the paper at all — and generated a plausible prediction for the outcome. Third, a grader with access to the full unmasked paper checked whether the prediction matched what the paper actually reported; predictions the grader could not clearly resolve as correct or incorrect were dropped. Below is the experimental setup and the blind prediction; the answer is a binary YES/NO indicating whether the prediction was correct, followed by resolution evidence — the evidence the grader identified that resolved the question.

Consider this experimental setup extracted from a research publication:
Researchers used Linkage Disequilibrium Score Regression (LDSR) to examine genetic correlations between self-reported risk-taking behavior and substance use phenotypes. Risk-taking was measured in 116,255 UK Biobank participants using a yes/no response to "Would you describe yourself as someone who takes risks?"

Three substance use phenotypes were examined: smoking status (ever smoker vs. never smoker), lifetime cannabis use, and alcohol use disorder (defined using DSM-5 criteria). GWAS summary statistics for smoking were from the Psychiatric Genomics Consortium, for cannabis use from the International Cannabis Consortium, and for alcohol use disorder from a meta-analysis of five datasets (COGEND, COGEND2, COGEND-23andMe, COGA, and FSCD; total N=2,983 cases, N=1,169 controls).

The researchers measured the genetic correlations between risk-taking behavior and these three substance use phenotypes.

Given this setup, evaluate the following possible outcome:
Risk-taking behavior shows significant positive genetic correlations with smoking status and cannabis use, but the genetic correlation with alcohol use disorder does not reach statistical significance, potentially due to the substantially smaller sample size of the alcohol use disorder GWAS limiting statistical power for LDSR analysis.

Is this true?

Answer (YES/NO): YES